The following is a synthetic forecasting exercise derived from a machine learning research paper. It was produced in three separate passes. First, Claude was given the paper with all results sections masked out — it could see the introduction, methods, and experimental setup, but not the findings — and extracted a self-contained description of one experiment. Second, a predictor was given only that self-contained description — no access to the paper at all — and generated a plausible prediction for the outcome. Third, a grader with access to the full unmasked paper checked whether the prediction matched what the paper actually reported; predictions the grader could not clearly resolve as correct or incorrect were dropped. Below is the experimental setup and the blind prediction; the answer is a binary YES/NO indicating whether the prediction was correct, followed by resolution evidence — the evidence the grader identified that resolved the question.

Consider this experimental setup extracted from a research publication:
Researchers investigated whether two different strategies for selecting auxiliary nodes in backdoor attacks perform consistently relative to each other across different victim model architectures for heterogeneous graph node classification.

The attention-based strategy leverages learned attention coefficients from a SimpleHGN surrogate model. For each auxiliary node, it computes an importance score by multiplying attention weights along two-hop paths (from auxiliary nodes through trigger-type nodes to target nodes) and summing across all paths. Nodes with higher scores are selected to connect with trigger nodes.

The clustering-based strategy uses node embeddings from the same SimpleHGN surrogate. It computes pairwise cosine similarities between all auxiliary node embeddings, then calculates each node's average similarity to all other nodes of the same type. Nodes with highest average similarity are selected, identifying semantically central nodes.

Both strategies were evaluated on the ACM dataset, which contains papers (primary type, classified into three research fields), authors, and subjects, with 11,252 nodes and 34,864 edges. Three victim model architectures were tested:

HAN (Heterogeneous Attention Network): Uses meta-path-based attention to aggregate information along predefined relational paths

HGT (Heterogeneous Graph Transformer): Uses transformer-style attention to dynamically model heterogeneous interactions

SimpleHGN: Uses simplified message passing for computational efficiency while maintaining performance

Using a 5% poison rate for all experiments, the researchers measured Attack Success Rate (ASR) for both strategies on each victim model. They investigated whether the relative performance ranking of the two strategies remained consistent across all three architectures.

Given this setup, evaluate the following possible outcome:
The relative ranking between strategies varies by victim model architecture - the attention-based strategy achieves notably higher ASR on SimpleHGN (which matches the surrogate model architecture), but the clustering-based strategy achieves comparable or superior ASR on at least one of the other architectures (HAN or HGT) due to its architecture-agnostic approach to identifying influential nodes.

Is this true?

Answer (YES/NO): NO